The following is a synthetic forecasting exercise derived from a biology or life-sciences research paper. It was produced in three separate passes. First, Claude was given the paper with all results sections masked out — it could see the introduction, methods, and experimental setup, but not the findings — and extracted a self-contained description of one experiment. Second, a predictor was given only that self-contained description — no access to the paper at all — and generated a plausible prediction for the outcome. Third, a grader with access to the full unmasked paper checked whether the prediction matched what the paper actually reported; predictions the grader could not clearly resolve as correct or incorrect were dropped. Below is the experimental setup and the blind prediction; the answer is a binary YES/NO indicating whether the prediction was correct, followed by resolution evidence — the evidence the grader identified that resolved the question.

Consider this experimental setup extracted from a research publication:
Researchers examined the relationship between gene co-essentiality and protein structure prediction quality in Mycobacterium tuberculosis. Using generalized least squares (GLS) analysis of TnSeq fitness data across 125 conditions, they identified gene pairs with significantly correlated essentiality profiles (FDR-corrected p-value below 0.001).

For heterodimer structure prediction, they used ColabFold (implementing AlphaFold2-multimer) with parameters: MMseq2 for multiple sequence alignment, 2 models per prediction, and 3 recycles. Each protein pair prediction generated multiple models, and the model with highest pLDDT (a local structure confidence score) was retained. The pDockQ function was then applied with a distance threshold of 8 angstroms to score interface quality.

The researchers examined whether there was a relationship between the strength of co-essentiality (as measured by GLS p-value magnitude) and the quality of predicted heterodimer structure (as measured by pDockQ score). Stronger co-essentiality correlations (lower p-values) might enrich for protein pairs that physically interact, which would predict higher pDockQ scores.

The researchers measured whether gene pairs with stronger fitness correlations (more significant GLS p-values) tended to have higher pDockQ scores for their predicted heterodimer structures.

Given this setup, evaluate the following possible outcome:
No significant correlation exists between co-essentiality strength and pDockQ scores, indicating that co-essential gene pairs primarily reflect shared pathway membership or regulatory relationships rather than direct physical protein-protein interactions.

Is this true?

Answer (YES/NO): NO